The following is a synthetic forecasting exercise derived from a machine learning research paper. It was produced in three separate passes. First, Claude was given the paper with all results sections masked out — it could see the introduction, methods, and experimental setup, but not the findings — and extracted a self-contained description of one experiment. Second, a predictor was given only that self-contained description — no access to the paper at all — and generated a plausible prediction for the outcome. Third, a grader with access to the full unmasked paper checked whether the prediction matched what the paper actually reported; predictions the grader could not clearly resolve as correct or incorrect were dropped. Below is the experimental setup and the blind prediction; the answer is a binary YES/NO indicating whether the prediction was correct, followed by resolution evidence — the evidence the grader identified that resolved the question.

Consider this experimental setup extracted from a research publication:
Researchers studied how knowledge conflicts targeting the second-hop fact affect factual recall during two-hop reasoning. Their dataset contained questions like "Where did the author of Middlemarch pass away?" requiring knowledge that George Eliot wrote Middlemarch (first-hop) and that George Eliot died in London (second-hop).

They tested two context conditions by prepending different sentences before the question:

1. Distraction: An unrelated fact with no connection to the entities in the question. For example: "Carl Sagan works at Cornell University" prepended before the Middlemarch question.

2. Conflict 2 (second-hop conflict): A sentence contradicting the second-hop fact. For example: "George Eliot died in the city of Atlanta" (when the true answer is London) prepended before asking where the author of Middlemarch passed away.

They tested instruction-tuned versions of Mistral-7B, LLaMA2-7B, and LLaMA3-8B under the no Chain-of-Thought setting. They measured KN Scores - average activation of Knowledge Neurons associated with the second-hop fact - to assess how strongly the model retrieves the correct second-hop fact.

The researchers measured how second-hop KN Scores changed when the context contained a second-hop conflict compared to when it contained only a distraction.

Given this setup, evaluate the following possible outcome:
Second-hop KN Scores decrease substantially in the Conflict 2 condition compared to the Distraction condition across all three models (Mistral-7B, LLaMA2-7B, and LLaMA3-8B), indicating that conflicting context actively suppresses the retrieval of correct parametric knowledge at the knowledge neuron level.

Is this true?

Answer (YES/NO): NO